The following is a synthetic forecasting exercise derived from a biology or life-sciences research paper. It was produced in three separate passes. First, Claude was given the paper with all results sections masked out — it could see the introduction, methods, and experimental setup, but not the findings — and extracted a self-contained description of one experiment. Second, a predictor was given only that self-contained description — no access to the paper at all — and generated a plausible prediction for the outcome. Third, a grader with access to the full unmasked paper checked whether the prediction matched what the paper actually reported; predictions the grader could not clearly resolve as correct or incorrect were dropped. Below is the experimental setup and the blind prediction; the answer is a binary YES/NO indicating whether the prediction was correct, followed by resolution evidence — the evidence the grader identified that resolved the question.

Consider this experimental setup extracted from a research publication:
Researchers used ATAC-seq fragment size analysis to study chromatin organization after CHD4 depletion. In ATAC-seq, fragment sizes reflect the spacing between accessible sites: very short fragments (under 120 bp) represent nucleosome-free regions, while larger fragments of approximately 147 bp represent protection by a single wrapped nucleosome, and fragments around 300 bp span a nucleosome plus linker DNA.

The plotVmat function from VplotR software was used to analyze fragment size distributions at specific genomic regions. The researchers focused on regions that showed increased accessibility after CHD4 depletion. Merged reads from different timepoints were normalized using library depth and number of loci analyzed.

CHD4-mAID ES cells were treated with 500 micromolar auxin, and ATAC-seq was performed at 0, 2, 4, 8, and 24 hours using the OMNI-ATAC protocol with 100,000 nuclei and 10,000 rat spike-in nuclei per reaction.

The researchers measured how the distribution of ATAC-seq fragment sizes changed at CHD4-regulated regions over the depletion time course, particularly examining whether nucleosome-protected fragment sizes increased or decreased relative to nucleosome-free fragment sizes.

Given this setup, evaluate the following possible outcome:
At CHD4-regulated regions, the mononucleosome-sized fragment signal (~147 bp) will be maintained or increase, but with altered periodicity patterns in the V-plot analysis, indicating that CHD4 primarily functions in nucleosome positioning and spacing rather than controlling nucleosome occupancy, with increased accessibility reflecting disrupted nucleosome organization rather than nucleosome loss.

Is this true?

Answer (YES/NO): NO